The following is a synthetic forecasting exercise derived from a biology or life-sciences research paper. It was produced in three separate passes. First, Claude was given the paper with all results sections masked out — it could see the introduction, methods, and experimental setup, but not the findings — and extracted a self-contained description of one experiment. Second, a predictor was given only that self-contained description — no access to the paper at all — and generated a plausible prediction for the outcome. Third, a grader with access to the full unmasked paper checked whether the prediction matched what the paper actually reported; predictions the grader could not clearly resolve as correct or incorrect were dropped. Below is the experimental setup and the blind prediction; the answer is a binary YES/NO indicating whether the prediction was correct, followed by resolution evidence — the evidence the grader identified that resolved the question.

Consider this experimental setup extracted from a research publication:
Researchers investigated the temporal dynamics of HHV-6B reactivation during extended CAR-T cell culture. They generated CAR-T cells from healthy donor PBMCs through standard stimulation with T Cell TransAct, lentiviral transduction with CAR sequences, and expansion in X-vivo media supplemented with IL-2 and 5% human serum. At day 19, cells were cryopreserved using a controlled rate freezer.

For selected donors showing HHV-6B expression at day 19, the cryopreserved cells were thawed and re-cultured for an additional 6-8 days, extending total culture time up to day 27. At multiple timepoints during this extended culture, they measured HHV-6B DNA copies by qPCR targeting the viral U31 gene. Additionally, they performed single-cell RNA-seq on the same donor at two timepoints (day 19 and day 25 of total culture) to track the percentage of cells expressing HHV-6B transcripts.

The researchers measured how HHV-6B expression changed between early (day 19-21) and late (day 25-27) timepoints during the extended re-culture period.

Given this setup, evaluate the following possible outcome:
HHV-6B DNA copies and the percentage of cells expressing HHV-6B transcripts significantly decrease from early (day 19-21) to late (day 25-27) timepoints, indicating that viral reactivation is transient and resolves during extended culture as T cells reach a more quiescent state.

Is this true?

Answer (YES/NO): NO